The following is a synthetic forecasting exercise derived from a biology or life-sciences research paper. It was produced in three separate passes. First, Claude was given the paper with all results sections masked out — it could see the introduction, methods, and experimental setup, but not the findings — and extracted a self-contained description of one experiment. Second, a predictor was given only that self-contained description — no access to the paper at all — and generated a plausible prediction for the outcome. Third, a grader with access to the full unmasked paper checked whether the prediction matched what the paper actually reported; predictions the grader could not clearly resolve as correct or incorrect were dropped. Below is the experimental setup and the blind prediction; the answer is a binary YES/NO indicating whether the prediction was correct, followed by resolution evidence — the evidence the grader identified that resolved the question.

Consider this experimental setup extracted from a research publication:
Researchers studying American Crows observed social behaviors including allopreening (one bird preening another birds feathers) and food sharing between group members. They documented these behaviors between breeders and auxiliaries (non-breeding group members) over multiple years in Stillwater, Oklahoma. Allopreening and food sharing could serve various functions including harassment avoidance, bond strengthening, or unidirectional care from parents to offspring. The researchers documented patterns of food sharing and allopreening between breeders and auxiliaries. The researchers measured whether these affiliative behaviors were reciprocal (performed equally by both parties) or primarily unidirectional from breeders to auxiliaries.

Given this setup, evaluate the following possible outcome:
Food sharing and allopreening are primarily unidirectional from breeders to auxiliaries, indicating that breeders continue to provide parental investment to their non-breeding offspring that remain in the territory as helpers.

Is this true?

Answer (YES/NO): NO